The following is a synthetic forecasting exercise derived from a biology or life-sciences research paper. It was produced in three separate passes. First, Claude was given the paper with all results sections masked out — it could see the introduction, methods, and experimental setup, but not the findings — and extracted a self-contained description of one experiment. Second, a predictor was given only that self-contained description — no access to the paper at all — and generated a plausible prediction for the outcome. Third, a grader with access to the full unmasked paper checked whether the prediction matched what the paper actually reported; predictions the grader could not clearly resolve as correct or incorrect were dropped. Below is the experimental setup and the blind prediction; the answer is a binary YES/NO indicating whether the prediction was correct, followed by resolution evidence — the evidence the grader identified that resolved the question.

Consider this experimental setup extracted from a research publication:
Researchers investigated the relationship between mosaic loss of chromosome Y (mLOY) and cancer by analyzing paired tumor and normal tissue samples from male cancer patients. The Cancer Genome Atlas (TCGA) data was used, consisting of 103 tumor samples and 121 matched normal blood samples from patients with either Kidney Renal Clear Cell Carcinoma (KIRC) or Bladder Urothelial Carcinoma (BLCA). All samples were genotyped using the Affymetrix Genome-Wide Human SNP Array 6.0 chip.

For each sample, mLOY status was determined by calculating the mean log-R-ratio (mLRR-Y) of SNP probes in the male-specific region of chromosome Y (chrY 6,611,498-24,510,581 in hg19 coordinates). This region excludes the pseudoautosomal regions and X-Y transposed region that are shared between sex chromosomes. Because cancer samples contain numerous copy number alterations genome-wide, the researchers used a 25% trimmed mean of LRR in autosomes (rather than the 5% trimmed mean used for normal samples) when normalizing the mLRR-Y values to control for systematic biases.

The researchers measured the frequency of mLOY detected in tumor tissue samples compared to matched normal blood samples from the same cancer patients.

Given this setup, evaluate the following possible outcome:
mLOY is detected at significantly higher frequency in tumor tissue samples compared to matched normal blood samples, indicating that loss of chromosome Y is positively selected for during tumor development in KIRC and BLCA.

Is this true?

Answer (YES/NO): YES